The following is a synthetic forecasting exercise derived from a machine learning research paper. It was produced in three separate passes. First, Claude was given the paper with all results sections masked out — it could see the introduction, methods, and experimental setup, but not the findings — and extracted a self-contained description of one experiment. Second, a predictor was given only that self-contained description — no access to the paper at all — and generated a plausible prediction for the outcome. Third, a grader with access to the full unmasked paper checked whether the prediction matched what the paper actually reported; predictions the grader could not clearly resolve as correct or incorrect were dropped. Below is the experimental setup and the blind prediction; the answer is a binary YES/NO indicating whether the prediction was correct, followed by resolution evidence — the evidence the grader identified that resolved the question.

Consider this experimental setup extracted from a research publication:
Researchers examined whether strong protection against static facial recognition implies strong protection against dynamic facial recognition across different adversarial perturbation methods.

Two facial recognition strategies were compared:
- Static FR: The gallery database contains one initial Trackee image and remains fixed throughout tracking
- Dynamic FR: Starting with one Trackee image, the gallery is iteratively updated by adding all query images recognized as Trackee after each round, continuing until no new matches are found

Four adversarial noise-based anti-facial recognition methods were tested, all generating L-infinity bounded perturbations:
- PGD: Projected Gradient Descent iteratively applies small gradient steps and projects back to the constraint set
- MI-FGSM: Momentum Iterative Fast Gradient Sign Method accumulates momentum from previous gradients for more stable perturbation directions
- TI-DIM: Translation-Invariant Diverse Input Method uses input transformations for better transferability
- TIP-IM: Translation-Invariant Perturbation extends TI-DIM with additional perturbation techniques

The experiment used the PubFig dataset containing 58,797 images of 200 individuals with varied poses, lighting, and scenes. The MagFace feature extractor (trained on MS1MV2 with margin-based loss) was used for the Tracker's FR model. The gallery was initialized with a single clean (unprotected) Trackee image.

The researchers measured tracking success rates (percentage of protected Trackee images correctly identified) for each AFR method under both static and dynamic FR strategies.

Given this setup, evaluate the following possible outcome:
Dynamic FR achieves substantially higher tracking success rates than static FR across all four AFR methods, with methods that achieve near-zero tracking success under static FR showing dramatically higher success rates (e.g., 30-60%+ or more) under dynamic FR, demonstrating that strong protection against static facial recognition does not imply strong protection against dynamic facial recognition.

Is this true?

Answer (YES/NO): NO